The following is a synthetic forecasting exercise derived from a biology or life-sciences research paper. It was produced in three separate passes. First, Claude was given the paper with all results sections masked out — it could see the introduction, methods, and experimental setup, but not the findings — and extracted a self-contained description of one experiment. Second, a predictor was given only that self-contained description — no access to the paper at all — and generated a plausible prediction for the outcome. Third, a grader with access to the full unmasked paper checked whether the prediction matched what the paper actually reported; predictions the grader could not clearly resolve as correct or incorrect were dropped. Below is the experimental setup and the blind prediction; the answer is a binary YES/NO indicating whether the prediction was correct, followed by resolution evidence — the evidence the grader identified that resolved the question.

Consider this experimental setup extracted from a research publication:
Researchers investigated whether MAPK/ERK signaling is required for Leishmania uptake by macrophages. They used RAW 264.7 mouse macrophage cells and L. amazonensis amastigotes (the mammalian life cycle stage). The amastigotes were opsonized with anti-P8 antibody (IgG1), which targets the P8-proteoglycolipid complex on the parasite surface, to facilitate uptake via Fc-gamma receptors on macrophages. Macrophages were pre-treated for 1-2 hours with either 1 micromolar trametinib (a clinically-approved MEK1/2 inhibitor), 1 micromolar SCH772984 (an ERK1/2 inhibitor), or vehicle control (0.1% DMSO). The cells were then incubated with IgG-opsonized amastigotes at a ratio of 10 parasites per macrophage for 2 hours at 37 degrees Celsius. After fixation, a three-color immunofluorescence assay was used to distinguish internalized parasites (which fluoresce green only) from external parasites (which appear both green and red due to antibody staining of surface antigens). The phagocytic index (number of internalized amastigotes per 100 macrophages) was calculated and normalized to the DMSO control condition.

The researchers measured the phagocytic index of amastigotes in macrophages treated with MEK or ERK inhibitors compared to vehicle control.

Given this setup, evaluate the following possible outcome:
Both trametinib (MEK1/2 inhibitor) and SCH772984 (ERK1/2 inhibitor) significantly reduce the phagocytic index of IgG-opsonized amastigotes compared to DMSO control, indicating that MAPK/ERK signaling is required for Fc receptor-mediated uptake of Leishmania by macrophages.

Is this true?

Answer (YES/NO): YES